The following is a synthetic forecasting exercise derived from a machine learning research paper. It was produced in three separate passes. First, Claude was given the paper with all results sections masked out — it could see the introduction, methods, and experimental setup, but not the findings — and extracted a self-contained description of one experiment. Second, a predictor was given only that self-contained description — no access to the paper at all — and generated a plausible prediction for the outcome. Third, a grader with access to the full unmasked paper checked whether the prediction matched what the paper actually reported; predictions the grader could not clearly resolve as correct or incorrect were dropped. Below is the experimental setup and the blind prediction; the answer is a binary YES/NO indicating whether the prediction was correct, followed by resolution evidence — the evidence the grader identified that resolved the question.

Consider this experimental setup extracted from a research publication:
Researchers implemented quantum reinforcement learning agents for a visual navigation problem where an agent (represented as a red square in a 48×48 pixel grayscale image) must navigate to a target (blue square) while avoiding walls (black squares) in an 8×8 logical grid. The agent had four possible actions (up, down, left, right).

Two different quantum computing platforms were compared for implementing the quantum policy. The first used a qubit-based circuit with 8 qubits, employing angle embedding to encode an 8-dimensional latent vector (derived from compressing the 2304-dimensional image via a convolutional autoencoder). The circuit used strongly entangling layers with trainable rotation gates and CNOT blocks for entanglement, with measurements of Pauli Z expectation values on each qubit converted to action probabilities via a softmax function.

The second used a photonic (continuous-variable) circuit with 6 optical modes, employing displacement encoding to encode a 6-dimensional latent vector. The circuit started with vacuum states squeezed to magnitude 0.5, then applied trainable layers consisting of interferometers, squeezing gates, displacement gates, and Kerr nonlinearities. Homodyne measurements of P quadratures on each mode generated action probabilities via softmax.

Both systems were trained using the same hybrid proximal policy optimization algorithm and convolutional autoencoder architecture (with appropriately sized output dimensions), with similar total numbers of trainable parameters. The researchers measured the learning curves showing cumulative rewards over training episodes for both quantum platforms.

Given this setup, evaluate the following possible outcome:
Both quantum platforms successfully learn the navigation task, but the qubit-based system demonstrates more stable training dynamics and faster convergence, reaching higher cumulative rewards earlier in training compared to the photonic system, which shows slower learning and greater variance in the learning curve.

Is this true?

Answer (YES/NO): NO